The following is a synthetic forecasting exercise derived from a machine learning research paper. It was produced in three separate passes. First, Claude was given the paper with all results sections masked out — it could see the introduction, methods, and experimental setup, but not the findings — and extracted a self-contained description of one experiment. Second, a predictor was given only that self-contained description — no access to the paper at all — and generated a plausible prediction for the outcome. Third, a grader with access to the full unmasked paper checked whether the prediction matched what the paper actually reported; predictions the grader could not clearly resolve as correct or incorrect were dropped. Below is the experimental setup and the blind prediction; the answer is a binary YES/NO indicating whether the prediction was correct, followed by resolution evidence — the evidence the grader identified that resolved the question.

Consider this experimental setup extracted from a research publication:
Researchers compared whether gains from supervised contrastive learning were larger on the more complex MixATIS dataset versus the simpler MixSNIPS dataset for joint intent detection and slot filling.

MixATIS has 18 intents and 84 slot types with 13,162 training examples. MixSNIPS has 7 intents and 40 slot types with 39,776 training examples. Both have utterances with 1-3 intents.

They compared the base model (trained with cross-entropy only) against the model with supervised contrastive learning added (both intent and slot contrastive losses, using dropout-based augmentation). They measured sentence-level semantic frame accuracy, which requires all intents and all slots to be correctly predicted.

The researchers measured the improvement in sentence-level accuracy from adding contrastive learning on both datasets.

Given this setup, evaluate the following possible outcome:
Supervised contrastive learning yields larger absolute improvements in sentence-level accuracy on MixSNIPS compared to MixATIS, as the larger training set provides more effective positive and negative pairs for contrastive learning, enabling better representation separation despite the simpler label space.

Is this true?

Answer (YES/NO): NO